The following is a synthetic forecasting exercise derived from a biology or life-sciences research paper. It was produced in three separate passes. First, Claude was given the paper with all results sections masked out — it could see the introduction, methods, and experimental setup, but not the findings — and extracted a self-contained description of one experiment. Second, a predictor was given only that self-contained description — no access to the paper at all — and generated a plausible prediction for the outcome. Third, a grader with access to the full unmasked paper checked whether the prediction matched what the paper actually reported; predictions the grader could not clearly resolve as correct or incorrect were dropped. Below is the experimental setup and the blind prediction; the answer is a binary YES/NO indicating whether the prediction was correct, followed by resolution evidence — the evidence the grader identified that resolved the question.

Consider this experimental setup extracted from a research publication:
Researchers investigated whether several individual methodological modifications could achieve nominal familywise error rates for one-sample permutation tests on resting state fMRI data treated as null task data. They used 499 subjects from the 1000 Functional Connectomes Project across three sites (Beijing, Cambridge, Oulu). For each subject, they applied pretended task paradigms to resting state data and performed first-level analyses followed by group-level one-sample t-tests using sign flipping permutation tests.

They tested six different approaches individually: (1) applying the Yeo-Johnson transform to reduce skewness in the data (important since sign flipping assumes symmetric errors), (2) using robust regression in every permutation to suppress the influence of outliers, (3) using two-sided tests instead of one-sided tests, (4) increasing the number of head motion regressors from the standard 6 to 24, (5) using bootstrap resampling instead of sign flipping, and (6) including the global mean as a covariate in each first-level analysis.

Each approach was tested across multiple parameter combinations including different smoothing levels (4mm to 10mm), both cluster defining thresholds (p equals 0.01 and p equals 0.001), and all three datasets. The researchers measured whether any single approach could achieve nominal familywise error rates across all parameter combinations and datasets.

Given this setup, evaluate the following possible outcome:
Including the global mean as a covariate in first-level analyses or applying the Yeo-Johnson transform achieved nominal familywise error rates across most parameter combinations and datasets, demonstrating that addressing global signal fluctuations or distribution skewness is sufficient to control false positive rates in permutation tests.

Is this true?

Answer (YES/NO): NO